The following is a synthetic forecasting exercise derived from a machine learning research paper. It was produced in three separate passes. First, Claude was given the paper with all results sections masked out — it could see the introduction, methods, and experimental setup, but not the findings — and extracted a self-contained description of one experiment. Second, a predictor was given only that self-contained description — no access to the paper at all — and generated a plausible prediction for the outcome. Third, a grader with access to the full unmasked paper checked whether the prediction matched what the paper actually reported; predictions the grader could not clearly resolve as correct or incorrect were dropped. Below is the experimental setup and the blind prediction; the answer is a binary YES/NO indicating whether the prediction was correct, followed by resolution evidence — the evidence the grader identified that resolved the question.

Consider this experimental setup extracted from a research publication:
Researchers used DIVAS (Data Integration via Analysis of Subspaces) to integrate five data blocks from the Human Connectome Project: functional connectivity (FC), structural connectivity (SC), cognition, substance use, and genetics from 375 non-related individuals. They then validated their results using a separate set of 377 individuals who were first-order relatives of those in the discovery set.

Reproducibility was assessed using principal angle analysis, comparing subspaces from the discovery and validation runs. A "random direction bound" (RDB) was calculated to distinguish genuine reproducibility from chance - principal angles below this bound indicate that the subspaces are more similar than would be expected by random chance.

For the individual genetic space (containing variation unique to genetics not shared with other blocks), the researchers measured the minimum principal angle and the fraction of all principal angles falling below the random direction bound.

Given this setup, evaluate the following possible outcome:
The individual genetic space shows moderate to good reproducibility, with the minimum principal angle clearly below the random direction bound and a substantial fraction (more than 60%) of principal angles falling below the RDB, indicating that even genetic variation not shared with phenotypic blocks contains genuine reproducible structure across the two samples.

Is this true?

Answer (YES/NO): YES